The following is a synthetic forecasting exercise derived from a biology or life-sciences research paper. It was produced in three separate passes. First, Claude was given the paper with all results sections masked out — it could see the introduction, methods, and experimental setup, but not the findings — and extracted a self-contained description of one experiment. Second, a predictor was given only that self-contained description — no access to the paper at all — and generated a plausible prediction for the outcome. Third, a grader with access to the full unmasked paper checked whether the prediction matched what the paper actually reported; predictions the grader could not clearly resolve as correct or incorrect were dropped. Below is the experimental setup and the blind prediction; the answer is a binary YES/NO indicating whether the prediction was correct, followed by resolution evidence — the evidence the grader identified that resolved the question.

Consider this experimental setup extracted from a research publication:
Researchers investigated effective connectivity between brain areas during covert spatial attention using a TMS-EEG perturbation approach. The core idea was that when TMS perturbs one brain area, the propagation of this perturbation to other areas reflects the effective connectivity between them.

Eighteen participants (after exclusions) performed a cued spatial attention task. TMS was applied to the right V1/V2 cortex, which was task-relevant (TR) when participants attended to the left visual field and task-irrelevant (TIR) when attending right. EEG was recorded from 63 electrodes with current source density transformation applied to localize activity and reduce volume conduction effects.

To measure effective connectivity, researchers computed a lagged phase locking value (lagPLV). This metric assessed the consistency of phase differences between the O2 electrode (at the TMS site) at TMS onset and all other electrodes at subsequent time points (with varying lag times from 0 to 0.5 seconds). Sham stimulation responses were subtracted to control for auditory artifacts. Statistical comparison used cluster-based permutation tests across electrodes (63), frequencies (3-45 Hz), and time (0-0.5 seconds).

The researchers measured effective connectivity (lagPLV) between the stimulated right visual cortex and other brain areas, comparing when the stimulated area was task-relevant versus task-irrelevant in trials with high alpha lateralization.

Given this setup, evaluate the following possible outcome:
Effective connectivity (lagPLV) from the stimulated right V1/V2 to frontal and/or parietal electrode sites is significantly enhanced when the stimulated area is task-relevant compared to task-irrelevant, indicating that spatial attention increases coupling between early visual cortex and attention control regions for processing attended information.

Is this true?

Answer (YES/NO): YES